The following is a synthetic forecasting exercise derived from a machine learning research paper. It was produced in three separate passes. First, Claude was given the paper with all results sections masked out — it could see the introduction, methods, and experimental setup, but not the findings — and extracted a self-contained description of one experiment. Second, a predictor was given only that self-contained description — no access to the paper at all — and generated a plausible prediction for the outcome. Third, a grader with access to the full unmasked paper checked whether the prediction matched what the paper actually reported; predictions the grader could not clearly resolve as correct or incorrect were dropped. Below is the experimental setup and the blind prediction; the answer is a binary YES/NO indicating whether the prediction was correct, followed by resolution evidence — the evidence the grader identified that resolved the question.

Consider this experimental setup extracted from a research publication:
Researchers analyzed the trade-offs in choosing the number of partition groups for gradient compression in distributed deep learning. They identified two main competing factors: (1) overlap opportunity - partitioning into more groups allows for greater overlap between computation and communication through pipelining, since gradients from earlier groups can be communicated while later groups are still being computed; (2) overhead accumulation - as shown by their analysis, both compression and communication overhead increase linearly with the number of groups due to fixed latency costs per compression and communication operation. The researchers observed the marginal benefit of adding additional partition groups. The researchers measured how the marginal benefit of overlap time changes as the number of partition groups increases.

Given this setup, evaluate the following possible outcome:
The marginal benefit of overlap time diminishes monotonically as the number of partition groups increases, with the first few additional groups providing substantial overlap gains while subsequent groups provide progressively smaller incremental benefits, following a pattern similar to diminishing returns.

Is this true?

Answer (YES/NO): NO